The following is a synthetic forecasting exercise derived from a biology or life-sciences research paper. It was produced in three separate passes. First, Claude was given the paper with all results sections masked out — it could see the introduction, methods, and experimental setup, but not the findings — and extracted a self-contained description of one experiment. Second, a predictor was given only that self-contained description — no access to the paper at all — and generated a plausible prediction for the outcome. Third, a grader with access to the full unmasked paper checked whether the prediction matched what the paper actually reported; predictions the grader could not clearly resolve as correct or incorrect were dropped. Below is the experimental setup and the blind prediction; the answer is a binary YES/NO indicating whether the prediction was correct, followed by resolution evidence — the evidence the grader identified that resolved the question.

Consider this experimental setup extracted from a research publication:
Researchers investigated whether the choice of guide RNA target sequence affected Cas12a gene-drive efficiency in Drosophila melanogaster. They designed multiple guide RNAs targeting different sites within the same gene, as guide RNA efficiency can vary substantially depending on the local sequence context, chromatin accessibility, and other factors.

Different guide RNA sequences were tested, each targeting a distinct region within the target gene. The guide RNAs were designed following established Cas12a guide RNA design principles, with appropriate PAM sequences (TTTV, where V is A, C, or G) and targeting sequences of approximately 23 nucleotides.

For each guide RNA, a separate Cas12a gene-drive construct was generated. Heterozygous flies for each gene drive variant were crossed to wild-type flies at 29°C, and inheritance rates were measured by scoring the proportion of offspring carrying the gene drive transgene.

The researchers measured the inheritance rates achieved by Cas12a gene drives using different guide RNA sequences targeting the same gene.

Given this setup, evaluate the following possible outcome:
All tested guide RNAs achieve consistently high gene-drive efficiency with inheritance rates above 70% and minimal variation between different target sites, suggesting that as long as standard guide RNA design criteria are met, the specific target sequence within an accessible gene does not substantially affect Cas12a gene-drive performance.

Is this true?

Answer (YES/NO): YES